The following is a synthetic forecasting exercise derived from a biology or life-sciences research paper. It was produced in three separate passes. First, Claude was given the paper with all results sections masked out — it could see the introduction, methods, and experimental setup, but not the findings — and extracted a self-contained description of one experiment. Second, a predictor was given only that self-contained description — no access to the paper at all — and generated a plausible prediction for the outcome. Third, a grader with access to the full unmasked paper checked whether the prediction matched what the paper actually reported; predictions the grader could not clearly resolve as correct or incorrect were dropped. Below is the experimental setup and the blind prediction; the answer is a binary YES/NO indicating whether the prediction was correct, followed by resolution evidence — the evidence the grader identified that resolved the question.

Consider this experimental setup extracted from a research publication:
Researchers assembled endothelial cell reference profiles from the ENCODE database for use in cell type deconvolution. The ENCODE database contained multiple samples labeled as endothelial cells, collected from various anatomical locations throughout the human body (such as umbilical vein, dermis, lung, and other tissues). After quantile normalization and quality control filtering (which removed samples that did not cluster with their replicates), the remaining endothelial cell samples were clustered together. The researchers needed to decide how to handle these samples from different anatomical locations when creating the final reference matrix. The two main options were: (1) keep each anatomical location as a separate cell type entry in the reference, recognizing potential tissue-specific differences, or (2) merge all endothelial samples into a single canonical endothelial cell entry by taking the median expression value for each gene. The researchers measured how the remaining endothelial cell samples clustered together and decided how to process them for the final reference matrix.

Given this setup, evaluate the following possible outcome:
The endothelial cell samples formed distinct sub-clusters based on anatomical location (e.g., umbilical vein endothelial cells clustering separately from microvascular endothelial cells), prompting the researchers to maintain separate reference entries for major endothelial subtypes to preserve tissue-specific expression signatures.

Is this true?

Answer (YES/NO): NO